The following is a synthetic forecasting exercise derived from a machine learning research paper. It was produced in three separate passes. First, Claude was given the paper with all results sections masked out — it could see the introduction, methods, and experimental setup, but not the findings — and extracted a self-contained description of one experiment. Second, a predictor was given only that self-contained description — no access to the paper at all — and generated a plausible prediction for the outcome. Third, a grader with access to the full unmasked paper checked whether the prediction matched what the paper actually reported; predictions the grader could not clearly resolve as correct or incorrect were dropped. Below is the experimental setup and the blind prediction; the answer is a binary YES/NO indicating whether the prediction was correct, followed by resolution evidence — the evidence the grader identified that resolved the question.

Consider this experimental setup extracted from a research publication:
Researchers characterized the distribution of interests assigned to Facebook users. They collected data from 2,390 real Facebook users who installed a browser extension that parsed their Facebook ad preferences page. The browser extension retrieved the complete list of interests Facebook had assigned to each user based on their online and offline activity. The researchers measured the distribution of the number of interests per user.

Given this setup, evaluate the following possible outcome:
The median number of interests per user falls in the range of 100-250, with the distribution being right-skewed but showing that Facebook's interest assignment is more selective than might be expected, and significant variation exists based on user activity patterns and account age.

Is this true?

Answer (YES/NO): NO